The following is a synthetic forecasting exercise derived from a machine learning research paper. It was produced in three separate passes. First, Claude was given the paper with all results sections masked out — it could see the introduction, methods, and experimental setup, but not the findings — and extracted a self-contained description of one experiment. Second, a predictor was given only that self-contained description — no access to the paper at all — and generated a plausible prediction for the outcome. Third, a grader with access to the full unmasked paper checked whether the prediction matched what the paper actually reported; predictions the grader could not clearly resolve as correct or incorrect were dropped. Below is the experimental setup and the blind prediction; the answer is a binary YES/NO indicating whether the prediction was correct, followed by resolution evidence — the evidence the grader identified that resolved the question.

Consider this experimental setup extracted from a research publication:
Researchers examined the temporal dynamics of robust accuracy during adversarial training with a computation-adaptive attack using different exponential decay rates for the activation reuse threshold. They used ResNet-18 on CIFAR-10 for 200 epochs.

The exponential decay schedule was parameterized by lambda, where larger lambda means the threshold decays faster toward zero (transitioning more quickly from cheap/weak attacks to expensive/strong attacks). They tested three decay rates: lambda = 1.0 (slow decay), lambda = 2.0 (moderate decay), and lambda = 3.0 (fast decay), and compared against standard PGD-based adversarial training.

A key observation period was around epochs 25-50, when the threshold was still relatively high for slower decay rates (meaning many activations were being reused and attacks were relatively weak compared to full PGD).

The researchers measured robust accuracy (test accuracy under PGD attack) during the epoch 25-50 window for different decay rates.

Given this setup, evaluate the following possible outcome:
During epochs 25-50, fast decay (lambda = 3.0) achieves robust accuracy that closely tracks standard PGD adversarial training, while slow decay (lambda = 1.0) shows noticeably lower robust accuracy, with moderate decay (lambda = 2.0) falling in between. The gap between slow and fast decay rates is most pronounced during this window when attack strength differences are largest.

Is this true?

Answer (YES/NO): YES